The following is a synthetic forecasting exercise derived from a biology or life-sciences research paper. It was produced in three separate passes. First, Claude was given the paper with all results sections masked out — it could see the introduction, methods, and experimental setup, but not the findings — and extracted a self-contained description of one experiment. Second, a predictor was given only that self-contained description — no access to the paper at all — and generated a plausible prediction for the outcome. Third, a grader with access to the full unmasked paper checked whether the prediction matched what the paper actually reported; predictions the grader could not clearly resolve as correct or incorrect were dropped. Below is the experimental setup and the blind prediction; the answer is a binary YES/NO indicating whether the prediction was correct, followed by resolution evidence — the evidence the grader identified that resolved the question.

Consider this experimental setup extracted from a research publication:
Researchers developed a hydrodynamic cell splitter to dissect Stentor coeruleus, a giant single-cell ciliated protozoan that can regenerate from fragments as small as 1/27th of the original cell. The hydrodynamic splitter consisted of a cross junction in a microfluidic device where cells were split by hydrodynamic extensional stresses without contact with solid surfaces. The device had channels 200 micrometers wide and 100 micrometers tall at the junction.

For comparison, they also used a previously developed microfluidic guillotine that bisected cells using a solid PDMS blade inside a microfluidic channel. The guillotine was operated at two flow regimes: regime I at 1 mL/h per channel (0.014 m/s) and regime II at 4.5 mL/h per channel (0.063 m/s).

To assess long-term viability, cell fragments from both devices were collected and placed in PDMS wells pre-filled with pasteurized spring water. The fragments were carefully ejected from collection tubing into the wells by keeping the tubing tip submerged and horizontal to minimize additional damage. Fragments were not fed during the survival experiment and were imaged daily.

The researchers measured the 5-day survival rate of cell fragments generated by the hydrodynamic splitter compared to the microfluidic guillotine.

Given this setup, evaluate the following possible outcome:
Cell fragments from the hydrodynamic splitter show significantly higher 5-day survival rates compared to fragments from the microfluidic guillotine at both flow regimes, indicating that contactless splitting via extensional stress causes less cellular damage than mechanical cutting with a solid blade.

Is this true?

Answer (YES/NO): NO